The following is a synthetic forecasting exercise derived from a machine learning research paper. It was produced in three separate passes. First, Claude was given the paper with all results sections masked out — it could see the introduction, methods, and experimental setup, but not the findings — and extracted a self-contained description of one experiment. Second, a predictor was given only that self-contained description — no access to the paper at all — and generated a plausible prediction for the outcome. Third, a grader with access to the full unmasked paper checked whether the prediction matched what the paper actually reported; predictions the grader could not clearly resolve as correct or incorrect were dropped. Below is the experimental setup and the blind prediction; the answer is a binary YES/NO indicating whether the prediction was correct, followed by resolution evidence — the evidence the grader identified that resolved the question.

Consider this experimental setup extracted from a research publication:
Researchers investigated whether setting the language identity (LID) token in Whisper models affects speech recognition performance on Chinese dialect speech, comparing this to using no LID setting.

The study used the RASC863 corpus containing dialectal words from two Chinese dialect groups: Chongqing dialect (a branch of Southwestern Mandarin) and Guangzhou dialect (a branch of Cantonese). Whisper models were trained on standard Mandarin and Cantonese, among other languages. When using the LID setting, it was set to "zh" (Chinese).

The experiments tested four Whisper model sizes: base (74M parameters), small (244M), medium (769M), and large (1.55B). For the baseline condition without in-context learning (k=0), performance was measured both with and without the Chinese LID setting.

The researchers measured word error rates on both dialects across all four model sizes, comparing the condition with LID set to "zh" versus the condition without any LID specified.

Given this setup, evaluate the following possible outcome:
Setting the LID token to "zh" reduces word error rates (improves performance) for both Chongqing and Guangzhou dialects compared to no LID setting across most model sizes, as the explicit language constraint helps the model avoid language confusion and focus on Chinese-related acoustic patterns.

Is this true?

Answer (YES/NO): YES